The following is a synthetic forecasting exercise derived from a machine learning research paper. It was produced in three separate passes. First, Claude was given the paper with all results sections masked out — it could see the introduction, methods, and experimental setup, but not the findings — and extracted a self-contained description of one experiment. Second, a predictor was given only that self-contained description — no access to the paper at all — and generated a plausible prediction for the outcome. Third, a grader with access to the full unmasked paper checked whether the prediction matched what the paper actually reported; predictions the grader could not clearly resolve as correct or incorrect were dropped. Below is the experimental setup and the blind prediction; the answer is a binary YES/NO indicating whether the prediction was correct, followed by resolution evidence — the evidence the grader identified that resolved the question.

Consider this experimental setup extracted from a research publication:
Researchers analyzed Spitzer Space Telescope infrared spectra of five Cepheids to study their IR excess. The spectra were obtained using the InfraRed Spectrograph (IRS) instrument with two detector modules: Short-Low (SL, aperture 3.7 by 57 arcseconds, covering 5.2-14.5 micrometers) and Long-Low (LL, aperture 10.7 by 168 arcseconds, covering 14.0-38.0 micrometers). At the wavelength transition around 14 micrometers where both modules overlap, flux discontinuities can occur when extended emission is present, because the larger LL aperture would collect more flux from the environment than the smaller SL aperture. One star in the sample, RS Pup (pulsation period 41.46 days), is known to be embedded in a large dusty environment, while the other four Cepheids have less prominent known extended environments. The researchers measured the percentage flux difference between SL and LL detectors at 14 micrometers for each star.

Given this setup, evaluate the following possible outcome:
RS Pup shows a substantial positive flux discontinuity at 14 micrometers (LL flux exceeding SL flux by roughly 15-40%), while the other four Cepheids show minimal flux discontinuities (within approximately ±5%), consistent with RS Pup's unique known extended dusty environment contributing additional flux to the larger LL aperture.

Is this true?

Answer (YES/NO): NO